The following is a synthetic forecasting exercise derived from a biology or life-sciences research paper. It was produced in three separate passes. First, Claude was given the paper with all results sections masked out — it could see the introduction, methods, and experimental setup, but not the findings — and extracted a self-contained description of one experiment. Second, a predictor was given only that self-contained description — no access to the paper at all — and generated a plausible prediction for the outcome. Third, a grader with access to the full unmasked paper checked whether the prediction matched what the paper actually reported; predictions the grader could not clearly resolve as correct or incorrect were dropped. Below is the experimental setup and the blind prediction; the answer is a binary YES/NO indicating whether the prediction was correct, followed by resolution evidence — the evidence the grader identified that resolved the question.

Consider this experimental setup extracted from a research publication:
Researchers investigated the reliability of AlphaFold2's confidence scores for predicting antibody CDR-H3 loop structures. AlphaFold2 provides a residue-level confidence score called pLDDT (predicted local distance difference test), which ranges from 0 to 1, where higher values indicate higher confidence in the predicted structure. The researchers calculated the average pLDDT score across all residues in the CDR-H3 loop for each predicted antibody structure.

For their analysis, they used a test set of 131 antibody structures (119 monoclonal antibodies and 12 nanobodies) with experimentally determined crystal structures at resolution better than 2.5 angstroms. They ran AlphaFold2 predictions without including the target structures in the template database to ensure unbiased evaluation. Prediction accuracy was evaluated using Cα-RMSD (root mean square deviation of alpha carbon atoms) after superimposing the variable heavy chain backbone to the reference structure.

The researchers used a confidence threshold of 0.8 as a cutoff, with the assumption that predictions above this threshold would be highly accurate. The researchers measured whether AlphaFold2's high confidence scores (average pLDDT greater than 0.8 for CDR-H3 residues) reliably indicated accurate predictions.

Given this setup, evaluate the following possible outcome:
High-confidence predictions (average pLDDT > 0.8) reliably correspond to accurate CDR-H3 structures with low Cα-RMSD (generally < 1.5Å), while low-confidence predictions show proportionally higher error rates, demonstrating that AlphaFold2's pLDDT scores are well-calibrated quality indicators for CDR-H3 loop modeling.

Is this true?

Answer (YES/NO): NO